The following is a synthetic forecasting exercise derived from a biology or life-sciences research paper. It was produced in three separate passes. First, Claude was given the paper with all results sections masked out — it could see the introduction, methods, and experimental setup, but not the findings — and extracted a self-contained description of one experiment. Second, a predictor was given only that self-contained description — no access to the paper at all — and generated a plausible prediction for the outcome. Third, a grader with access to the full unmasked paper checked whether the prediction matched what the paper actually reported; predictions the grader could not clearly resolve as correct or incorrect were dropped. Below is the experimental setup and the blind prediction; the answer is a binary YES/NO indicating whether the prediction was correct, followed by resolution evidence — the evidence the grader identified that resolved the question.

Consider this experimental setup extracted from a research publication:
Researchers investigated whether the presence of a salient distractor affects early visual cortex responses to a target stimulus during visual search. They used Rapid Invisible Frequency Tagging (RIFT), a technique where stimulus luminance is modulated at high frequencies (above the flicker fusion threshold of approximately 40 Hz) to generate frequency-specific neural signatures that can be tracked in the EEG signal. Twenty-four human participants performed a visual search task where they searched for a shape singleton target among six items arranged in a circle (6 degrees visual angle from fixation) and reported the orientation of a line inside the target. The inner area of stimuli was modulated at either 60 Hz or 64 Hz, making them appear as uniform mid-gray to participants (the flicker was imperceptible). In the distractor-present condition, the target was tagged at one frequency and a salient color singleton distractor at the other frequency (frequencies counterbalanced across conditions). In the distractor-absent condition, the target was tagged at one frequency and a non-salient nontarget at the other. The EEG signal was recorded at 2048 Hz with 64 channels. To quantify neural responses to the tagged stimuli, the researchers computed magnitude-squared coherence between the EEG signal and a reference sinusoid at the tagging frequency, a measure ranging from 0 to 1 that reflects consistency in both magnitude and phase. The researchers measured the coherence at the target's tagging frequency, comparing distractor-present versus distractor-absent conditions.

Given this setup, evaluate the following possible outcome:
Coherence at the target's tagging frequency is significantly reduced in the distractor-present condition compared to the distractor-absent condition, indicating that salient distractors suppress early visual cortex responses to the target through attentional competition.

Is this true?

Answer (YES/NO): YES